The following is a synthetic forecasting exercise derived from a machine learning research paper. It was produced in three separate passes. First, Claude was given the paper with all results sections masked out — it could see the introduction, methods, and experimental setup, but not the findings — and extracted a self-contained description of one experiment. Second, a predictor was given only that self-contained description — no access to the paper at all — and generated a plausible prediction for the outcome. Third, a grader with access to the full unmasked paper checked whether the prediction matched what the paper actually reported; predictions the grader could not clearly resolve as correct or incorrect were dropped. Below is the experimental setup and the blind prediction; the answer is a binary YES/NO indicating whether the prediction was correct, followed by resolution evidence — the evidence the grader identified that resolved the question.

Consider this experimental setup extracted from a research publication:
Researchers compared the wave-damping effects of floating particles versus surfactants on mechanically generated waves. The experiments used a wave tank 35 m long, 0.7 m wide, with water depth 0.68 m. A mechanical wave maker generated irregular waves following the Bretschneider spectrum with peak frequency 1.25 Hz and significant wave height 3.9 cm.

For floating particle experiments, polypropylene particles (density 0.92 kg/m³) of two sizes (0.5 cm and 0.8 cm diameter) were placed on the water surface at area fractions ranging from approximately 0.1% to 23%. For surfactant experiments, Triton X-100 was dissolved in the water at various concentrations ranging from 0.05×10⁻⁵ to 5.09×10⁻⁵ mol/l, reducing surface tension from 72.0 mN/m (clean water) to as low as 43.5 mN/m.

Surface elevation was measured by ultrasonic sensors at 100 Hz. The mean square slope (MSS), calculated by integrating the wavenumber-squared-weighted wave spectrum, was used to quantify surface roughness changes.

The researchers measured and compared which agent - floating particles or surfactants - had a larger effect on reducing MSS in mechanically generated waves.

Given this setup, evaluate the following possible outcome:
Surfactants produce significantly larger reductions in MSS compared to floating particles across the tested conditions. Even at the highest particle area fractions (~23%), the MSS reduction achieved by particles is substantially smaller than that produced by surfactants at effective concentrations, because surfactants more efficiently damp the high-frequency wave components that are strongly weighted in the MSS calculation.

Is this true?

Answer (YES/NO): YES